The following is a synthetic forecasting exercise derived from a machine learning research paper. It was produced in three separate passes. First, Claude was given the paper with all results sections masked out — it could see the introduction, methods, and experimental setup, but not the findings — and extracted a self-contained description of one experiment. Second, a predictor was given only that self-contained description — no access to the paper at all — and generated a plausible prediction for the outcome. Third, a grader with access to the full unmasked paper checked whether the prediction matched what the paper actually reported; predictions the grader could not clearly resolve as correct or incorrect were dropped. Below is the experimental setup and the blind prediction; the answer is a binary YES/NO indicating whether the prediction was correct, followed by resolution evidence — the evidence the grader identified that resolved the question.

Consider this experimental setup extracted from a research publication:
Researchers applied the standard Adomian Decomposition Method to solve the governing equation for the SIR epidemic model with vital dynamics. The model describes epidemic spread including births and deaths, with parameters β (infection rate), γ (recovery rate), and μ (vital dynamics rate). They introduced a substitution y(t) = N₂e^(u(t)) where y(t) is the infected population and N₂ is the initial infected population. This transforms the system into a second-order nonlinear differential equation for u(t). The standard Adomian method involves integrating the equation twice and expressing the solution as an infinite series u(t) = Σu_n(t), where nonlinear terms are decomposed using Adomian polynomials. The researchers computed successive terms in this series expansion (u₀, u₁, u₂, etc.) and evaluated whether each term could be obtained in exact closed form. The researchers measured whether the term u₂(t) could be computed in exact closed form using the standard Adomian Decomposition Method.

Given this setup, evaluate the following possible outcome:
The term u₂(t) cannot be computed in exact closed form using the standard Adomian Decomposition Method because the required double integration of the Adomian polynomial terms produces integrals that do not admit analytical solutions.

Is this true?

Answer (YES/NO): YES